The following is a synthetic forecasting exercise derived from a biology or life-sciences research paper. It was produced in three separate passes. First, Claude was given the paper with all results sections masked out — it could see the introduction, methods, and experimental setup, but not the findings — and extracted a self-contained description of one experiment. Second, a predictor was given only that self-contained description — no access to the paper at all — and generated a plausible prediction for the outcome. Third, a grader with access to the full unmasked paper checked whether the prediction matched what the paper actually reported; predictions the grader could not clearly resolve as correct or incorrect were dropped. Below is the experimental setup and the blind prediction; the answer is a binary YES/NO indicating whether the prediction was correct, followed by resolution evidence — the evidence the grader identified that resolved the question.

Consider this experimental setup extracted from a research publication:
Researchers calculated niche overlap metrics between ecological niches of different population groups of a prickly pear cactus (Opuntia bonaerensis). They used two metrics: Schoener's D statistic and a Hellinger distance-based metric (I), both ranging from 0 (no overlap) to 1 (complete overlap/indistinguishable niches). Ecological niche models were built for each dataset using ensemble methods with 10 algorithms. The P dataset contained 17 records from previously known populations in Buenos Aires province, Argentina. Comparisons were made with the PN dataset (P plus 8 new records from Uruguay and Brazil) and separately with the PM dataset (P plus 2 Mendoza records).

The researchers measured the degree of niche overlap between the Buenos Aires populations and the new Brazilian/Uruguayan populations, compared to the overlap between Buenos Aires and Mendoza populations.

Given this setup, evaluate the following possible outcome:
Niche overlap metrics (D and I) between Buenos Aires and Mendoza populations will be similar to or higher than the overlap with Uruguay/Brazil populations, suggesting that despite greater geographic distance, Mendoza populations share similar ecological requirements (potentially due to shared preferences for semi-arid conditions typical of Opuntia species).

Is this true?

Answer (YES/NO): NO